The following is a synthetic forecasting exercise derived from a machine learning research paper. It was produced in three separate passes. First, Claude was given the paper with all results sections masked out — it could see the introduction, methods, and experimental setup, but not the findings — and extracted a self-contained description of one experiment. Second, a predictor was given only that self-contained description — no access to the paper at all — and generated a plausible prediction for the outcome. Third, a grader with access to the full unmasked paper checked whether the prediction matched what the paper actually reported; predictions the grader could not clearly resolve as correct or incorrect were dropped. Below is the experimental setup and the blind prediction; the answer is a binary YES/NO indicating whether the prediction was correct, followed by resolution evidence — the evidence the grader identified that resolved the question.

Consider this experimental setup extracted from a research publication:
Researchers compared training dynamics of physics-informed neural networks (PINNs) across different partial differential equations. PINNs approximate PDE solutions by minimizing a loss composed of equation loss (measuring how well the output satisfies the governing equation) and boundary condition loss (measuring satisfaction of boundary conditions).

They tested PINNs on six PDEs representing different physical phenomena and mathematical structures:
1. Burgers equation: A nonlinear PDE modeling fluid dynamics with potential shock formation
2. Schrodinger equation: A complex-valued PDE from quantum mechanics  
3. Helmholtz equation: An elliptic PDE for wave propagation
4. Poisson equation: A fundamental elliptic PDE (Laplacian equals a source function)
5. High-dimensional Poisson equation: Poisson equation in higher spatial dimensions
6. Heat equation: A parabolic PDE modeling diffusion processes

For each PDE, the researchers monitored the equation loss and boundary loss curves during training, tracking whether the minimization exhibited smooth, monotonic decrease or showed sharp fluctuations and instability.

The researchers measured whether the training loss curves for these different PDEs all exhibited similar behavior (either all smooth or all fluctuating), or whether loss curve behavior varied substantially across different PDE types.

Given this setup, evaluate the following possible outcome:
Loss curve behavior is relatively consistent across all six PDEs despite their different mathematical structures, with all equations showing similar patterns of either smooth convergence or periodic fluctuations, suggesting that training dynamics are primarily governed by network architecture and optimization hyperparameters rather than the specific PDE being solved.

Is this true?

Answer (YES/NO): NO